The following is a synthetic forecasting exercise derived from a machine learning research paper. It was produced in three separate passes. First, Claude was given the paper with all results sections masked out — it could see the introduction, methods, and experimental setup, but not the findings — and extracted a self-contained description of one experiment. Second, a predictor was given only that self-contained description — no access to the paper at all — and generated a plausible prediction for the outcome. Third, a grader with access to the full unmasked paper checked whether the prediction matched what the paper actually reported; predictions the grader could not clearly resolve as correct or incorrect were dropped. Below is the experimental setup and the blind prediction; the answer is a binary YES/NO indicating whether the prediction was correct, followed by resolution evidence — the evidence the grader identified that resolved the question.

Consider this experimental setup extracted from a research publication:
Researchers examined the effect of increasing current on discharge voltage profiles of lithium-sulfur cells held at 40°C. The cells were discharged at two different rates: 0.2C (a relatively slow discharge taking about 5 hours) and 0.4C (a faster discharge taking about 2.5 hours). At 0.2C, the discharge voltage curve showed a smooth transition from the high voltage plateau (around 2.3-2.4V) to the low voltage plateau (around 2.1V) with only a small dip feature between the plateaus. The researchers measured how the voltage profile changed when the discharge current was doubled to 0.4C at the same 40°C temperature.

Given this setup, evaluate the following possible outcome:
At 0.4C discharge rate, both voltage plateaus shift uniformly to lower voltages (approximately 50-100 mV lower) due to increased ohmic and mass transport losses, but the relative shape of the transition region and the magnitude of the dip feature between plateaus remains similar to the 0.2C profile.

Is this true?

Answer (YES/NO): NO